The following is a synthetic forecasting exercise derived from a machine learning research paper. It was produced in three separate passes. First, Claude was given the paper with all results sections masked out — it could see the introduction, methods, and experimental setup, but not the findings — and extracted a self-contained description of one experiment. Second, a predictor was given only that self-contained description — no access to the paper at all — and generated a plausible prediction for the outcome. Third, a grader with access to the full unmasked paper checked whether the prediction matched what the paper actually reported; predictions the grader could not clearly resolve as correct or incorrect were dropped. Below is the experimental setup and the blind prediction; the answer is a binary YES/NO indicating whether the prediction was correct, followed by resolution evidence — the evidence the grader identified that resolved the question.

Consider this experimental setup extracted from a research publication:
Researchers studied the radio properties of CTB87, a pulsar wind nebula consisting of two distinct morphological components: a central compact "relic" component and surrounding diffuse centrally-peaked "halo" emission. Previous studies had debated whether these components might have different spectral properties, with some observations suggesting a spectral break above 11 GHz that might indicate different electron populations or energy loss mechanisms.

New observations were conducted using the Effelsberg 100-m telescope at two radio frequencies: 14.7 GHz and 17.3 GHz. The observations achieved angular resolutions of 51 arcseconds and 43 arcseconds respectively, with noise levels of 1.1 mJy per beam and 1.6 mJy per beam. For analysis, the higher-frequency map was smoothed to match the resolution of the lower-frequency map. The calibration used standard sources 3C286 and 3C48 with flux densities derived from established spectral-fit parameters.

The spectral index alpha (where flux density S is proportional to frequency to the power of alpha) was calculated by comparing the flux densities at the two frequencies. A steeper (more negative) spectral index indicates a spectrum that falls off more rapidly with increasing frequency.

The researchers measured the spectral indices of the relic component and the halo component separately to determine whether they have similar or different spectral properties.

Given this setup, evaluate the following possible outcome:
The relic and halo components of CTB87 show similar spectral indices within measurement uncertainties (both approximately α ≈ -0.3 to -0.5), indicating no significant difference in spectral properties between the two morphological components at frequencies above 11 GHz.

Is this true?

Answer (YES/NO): NO